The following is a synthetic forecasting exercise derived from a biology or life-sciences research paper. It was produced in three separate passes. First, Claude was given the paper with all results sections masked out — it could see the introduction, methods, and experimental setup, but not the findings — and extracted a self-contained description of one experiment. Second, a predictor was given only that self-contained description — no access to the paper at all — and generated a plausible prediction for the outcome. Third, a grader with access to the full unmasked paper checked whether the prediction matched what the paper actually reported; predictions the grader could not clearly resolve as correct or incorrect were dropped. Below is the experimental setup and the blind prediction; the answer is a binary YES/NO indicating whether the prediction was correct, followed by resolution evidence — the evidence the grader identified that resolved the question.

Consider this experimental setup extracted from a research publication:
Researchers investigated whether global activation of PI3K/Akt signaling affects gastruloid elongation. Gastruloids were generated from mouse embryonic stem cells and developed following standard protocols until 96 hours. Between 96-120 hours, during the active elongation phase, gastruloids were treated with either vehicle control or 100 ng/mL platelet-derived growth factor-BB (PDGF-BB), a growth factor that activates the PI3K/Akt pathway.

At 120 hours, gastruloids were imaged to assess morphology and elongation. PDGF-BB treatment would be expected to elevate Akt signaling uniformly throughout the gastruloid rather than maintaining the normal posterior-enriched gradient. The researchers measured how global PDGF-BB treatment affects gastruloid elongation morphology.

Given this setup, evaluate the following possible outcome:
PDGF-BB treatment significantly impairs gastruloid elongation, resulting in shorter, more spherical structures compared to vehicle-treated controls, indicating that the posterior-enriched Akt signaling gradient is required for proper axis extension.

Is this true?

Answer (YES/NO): NO